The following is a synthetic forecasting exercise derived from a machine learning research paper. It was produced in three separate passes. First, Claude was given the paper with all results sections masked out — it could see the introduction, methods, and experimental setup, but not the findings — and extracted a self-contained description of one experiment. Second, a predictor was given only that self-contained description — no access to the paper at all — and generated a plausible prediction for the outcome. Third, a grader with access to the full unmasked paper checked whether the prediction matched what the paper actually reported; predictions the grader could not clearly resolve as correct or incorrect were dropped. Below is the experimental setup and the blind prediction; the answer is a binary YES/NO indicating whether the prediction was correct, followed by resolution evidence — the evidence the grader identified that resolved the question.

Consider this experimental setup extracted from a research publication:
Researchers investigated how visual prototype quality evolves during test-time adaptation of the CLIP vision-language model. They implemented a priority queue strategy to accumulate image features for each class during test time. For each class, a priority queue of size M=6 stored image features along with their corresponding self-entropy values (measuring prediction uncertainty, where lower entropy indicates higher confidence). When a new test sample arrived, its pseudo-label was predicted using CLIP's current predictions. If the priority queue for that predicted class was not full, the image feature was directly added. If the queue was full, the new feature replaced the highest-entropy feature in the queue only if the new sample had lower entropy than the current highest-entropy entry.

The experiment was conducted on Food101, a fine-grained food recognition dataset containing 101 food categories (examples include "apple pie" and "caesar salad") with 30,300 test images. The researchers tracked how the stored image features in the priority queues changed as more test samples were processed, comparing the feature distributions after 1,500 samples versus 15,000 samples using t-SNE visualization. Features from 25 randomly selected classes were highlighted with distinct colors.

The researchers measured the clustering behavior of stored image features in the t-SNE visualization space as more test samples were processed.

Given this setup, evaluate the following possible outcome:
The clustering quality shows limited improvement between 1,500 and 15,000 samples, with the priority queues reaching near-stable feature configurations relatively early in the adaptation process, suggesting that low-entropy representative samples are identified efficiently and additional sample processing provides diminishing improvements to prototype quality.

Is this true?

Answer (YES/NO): NO